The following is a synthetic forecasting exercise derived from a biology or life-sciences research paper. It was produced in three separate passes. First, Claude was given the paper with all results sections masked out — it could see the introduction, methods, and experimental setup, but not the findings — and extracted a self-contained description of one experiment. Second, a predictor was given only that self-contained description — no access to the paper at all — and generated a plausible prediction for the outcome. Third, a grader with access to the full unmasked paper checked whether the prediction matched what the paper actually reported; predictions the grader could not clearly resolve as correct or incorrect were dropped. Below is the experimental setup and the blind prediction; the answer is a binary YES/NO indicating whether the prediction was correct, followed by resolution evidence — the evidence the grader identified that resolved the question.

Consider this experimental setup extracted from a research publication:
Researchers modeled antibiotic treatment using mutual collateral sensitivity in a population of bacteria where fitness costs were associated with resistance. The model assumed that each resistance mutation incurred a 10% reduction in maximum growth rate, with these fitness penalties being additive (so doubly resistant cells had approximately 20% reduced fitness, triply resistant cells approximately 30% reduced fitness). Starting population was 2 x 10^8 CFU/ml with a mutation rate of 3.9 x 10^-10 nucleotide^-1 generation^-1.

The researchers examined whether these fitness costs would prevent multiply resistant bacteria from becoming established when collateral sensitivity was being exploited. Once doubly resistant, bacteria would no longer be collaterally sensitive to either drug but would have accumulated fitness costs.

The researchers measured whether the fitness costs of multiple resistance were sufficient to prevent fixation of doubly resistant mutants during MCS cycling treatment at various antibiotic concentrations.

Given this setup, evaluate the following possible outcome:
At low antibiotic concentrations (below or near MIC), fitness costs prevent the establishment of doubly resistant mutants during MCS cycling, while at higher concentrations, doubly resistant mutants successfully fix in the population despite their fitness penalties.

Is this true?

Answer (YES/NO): NO